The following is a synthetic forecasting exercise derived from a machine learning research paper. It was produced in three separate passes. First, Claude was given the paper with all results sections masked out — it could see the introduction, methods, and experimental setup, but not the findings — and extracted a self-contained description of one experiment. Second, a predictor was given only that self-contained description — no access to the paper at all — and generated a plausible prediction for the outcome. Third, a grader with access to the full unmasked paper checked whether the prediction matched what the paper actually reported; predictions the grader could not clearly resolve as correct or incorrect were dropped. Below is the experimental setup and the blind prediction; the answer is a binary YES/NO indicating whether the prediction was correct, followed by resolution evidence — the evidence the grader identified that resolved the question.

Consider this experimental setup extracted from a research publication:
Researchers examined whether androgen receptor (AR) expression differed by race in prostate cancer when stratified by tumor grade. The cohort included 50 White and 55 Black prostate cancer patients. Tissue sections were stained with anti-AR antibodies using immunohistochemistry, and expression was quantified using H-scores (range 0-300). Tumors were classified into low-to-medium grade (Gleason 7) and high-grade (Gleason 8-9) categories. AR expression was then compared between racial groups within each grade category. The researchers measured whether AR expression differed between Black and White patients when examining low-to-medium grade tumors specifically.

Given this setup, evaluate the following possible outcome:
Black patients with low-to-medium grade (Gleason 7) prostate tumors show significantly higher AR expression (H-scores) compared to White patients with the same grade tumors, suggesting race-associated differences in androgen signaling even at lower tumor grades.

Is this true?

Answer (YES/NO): NO